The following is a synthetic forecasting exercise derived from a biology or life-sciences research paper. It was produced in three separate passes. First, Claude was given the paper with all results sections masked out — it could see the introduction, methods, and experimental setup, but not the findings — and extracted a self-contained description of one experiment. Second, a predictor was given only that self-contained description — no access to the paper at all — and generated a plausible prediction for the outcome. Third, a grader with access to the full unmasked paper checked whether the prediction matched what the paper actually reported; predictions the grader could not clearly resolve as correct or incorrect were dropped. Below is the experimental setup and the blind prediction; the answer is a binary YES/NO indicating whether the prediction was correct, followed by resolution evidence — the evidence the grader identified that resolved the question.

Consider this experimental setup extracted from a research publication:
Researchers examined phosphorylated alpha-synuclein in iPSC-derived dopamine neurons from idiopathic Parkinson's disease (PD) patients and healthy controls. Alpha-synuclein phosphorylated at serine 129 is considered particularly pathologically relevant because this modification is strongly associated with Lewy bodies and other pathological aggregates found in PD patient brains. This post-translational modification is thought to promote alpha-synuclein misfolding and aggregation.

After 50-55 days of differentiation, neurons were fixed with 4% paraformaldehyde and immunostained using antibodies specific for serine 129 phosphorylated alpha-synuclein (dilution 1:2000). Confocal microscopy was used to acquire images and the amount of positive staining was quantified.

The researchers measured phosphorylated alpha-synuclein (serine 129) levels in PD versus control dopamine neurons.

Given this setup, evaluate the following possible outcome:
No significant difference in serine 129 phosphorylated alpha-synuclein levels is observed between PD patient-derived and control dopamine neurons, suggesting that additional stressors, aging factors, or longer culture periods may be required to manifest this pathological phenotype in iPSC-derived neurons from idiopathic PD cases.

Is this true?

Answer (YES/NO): NO